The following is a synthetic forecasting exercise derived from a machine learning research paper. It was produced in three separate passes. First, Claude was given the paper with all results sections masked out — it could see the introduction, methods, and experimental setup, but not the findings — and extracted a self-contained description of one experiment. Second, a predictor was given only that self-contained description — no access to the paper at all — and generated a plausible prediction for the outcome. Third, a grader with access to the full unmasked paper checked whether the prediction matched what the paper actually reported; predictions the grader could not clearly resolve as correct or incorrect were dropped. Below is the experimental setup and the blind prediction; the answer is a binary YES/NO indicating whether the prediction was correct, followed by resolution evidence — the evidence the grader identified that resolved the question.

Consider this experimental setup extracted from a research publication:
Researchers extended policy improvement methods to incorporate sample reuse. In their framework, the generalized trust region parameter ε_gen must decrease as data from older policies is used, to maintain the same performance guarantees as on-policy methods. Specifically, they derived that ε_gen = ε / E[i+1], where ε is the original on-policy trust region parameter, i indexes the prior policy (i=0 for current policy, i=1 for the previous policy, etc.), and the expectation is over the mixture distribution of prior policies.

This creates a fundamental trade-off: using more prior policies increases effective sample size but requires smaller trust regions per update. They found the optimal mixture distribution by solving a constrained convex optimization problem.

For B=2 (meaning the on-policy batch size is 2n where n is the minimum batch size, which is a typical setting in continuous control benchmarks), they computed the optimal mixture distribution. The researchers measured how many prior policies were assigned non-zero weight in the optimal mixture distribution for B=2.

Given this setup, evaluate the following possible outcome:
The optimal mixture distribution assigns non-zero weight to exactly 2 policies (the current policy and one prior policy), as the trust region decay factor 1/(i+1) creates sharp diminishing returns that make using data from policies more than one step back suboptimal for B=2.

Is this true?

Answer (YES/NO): NO